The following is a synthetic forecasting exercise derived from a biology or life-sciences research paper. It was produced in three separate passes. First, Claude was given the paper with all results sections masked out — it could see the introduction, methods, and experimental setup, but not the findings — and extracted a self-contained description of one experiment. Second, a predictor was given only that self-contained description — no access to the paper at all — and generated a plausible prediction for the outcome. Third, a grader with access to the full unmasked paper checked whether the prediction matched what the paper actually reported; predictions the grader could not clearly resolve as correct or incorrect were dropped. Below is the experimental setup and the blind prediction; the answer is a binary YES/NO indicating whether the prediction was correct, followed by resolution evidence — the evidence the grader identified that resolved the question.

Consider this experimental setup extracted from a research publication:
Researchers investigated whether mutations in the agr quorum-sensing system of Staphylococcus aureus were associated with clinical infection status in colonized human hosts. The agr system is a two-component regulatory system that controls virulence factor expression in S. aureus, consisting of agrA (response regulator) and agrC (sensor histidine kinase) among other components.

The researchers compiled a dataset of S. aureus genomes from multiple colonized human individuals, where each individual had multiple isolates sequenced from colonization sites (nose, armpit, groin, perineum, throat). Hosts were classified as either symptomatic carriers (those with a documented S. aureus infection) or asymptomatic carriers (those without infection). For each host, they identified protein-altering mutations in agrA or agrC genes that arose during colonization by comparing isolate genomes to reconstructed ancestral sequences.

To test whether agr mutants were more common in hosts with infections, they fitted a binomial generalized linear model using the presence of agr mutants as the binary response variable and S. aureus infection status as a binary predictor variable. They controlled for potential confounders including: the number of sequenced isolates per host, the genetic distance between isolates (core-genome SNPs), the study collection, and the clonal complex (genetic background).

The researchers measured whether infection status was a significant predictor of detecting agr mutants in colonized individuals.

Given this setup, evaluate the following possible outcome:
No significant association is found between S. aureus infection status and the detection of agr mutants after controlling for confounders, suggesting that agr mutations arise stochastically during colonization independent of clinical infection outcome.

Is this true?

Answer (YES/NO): YES